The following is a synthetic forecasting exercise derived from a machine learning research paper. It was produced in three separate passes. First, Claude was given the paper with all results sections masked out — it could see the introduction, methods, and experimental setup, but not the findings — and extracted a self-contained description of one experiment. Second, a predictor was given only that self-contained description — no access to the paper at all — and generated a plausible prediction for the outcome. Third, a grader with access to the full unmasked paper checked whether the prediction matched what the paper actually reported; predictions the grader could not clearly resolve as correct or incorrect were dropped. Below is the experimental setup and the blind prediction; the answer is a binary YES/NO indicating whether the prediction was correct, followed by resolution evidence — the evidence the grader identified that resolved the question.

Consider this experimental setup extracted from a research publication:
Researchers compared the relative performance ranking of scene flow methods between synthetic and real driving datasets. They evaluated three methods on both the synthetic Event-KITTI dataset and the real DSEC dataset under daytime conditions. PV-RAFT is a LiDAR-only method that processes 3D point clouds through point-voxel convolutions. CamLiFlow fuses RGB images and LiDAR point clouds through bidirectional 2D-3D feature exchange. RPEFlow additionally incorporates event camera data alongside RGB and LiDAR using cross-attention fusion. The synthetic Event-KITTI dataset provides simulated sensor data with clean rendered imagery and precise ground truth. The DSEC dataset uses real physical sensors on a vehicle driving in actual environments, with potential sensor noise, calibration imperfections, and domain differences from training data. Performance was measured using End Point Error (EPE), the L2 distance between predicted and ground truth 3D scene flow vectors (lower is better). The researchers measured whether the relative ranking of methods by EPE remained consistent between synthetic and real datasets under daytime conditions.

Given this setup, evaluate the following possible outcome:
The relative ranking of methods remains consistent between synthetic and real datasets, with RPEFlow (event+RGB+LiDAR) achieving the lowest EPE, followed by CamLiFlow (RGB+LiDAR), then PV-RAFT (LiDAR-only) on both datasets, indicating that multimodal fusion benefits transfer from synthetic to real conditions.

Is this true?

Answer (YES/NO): NO